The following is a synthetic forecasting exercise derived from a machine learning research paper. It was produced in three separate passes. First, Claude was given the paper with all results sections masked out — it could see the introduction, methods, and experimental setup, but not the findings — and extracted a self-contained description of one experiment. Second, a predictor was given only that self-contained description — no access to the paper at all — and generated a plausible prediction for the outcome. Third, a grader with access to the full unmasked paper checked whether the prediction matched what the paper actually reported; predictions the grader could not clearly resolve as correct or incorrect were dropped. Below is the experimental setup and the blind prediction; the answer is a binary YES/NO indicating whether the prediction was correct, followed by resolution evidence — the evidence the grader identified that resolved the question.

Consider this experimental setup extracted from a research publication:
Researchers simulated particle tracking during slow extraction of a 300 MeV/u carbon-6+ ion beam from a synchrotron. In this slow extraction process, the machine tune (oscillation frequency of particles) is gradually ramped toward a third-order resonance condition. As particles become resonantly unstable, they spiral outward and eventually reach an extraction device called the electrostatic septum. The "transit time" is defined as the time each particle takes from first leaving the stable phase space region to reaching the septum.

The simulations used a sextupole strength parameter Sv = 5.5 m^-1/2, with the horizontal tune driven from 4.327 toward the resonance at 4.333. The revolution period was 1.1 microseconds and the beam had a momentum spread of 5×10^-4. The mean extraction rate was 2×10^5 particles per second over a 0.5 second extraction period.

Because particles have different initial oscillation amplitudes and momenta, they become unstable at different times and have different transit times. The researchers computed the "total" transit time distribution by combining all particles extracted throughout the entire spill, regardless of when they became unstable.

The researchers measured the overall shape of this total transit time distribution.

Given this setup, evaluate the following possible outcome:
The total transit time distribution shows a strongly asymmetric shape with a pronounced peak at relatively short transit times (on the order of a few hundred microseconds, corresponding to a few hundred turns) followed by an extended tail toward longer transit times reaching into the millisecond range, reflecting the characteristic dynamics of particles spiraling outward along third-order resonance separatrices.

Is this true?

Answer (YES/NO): YES